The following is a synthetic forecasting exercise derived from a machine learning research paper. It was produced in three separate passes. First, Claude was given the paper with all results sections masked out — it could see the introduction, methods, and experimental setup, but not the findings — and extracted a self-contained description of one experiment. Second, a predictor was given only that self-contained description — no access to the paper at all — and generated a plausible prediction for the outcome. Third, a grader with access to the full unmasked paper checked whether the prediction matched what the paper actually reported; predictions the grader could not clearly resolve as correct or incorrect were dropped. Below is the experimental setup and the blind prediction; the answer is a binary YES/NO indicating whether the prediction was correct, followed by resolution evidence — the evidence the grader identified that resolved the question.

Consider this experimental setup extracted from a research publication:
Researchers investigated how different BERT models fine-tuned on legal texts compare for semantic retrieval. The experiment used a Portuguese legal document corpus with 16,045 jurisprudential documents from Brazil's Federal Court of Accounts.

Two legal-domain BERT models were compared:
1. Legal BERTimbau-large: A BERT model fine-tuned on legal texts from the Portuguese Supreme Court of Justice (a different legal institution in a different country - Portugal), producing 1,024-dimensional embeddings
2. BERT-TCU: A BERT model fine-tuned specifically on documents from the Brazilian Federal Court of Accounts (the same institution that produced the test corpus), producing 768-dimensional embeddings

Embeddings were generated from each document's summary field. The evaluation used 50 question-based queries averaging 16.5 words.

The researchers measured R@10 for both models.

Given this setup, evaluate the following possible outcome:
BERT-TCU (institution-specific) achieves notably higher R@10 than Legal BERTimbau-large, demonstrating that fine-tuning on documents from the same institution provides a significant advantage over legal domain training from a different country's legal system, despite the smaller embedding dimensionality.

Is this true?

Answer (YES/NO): NO